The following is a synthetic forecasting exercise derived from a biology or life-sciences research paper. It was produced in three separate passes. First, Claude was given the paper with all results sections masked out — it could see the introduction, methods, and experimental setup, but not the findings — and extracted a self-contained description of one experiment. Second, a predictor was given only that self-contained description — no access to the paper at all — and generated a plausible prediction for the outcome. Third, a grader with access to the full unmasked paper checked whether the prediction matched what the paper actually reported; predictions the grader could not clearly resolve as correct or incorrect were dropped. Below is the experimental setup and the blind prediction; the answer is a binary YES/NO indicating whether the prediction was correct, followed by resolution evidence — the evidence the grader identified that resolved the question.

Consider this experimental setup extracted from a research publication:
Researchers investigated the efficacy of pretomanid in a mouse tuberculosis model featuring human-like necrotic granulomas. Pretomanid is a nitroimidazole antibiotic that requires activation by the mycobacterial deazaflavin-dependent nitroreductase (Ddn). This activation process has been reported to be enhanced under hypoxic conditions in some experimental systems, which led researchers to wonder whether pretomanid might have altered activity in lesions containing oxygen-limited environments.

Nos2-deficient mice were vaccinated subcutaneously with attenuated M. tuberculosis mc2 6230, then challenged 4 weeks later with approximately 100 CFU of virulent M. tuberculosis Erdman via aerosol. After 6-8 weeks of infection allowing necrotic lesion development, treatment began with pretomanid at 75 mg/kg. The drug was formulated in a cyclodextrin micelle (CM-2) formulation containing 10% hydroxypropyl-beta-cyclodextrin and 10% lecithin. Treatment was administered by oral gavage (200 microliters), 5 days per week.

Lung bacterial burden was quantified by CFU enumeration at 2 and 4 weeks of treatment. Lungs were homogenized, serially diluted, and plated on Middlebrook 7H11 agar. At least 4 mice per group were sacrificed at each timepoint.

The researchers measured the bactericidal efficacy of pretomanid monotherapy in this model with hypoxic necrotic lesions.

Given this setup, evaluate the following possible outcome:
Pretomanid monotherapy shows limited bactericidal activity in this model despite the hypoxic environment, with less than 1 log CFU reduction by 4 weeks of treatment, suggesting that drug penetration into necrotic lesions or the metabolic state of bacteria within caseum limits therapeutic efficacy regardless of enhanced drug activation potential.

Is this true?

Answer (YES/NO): YES